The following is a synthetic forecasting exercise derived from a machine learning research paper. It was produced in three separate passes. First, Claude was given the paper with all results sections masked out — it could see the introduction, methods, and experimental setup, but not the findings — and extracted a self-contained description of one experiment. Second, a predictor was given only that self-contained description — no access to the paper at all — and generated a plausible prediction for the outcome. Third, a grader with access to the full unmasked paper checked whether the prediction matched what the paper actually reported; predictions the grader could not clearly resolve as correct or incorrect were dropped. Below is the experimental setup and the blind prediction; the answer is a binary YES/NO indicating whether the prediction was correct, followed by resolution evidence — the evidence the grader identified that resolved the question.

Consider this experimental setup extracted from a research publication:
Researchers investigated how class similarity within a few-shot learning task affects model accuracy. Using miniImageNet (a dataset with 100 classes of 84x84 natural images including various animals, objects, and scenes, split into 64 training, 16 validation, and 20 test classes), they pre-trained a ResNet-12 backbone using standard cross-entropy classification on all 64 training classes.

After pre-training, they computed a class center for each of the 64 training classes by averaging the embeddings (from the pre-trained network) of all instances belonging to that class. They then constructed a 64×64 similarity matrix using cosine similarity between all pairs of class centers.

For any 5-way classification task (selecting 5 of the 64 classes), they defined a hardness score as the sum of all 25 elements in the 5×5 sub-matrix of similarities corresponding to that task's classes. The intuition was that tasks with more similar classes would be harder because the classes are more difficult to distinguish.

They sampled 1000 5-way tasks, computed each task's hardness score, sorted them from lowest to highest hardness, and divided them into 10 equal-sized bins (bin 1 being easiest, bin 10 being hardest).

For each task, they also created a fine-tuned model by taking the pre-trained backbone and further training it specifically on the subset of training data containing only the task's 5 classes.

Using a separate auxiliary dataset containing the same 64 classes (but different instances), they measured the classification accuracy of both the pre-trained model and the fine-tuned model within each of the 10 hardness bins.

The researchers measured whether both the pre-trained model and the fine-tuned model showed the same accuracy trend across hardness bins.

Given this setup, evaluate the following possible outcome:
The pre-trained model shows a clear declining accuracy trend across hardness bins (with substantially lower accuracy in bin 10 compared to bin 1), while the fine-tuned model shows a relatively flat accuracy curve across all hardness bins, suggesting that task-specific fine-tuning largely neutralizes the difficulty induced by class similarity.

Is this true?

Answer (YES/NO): NO